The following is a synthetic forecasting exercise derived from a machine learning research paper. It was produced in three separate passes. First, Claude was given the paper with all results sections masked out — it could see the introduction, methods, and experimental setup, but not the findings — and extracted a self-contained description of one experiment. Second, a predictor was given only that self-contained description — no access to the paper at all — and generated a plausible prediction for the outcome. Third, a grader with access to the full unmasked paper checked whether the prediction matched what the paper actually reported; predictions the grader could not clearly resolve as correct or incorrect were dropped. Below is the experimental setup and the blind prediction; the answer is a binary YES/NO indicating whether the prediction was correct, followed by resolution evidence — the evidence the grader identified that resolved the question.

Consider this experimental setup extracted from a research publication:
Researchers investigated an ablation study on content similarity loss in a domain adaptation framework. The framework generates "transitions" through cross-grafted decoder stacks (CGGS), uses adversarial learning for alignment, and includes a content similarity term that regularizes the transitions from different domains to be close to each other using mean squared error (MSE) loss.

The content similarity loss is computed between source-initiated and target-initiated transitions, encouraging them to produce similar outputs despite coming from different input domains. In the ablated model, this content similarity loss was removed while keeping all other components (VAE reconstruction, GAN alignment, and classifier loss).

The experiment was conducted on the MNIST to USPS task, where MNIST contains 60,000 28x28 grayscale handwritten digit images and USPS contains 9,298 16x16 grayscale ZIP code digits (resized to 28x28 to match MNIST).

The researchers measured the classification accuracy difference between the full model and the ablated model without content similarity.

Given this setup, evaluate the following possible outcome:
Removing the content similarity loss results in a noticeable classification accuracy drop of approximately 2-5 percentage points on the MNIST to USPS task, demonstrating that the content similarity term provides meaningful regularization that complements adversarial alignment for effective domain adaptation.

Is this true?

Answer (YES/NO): NO